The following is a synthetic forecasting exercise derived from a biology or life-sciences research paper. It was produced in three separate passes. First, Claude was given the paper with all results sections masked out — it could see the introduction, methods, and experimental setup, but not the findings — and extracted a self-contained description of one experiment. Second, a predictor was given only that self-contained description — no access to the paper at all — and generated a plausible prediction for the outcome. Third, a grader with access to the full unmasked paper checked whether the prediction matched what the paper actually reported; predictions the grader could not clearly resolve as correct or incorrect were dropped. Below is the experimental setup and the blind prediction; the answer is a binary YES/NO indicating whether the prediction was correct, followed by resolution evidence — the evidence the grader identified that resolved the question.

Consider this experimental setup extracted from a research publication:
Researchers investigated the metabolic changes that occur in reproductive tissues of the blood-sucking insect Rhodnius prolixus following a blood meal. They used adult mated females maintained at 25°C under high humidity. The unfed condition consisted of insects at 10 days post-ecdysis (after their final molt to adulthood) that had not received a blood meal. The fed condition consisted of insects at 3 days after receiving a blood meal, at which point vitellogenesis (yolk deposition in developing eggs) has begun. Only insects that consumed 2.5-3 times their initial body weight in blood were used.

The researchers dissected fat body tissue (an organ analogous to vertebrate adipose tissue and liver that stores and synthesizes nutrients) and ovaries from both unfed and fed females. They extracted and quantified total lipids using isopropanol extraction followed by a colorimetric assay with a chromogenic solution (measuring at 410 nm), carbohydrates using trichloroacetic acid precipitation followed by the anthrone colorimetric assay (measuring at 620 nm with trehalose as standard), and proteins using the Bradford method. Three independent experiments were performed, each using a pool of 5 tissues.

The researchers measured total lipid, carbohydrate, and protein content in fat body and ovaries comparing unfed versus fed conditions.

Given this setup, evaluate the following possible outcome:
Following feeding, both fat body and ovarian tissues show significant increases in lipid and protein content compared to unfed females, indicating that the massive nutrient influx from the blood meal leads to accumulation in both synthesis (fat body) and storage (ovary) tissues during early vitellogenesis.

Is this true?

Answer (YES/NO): YES